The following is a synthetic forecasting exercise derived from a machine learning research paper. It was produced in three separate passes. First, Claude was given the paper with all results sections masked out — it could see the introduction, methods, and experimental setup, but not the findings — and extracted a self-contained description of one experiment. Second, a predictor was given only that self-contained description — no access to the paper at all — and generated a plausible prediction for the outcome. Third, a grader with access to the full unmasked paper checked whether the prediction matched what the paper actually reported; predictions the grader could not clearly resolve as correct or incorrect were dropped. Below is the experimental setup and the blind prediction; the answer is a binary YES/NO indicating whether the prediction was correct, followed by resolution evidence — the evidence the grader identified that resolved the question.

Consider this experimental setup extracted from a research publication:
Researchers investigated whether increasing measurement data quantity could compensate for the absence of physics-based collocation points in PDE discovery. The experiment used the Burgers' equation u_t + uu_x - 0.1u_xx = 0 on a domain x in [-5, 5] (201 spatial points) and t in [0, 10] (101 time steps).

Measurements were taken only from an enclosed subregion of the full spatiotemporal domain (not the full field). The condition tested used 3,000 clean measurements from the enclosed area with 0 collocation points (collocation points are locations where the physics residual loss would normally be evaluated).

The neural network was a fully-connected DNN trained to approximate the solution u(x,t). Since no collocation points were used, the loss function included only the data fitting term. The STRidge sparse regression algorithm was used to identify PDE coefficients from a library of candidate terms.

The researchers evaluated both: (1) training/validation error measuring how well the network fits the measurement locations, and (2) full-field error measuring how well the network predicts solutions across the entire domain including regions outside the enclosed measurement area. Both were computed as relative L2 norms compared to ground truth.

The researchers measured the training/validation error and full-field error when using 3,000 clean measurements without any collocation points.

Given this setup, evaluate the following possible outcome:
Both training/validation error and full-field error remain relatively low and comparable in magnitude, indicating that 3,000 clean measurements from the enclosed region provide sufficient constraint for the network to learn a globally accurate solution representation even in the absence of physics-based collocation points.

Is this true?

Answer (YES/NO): NO